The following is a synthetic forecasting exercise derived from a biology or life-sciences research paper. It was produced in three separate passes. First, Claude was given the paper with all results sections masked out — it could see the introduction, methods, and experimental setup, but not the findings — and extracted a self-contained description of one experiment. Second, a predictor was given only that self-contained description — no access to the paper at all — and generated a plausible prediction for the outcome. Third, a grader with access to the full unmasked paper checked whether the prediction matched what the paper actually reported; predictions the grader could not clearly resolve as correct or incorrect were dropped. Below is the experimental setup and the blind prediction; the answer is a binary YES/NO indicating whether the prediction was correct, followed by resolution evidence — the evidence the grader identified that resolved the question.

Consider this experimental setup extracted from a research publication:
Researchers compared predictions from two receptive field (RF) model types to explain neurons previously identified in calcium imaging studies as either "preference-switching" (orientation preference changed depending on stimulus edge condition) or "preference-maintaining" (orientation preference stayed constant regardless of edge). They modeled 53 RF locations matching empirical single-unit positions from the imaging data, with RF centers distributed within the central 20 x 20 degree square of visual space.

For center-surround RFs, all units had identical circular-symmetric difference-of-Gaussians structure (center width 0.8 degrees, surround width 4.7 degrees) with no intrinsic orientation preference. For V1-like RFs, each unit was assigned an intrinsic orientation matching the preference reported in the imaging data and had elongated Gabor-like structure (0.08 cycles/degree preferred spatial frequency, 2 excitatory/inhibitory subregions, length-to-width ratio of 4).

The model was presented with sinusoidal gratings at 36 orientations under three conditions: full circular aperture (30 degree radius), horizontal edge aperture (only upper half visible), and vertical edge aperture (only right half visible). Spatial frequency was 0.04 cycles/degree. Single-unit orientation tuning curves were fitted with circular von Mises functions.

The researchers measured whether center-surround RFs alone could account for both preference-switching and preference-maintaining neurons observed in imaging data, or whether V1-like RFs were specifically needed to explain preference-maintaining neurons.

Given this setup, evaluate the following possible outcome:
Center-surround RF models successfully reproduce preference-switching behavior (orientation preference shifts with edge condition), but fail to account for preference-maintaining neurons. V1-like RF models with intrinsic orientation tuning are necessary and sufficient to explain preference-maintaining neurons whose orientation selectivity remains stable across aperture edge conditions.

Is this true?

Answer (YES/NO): YES